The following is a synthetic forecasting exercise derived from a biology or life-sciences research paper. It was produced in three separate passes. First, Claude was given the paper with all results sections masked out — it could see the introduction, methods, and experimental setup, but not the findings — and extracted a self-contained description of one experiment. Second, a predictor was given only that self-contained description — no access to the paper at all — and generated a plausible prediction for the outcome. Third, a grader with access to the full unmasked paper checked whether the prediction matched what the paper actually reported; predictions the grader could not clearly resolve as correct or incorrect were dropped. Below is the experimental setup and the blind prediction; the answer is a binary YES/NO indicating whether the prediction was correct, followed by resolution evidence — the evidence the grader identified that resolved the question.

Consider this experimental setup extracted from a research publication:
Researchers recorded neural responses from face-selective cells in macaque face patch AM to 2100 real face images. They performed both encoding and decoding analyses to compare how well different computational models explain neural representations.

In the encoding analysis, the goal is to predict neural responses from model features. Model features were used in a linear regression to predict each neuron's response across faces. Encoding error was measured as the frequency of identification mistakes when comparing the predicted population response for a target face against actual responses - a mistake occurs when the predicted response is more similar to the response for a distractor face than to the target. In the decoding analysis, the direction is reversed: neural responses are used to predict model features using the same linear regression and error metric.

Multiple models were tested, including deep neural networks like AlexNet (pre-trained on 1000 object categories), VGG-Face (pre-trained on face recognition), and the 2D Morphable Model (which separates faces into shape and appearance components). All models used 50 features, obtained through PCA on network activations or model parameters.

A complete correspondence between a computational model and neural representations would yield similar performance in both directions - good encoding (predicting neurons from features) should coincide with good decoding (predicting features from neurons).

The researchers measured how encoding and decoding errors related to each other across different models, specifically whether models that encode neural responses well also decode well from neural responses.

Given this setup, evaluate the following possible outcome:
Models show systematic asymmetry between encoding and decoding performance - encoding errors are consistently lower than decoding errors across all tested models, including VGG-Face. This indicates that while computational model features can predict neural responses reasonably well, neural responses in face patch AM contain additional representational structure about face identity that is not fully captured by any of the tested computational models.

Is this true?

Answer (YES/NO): NO